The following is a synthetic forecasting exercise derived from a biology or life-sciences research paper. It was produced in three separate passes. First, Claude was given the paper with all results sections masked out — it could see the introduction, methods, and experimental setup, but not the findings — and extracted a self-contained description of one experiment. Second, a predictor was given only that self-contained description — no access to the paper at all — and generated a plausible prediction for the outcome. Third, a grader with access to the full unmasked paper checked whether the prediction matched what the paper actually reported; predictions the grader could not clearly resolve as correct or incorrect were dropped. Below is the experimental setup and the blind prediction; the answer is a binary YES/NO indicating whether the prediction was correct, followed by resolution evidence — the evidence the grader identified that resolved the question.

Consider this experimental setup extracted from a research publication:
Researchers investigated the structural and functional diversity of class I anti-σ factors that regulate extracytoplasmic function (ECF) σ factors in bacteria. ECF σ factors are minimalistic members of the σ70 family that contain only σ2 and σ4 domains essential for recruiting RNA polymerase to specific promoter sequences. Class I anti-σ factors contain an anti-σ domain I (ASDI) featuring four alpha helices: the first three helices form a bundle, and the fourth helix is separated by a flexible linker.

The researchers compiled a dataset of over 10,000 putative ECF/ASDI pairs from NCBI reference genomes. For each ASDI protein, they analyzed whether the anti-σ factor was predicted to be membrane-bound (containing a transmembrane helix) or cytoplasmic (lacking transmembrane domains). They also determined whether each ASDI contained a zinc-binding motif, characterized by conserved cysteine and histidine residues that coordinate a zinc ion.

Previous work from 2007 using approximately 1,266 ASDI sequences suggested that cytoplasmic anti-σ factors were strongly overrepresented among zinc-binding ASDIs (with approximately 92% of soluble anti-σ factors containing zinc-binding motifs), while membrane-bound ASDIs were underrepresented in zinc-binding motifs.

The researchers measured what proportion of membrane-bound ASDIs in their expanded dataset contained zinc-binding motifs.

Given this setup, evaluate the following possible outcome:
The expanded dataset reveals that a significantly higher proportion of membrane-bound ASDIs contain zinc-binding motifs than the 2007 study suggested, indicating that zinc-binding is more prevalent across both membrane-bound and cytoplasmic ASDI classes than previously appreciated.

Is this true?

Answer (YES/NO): YES